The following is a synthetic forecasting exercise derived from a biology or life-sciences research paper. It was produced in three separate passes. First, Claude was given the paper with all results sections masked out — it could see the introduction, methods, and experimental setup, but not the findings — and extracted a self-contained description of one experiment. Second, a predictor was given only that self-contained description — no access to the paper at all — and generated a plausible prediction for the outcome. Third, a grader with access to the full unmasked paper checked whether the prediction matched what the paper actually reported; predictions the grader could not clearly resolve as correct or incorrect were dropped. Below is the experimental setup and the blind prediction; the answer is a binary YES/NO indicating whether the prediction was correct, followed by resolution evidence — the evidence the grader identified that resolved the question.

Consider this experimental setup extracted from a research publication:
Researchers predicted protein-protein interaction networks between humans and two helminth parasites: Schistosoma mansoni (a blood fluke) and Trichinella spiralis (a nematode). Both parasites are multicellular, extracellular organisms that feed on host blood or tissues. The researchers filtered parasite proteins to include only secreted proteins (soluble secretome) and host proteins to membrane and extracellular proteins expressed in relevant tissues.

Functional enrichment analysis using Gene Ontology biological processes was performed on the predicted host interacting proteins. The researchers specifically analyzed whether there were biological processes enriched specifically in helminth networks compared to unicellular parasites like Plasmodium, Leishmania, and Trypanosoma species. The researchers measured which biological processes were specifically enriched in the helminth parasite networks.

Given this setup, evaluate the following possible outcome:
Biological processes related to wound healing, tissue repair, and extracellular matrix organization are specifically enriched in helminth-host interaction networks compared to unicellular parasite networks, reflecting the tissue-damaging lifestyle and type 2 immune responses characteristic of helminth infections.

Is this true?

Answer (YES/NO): NO